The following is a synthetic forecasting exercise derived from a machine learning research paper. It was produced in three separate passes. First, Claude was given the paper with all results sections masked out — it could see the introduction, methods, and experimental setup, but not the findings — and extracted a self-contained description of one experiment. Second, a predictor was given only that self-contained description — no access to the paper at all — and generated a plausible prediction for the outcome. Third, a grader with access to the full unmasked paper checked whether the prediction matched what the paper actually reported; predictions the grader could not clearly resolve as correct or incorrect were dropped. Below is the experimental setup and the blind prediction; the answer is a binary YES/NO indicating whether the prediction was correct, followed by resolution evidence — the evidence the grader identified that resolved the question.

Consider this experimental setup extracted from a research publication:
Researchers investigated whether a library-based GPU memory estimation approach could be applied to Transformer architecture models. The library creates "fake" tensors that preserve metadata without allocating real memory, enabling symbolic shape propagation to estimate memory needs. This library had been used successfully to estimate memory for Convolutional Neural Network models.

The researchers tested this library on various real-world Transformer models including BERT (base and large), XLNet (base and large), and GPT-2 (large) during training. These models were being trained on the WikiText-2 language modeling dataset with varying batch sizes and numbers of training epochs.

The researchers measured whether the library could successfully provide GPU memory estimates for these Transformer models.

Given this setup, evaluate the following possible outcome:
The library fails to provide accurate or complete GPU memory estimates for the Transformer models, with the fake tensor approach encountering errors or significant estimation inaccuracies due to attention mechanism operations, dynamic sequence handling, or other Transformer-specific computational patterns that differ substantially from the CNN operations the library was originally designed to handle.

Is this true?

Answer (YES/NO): YES